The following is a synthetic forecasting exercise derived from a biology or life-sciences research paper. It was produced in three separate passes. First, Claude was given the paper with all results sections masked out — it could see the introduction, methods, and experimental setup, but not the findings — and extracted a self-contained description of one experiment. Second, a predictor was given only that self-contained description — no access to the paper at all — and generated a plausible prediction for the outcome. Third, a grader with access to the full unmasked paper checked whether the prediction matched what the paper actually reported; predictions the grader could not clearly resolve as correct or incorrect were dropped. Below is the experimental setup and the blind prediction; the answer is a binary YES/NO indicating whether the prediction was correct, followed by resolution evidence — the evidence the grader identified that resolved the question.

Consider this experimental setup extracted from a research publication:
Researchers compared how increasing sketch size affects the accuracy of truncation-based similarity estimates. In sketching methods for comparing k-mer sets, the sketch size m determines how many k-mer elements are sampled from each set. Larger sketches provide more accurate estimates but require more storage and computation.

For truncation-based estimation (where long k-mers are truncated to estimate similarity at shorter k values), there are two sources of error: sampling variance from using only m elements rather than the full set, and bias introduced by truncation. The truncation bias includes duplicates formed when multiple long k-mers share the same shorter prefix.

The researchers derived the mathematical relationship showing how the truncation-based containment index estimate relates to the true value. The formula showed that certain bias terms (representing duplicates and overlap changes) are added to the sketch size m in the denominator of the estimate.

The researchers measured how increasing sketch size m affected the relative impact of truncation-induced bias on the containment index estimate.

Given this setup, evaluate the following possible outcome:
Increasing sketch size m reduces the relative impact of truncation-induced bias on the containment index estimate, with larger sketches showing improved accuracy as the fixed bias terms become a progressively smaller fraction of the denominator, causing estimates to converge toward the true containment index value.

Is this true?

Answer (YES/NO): YES